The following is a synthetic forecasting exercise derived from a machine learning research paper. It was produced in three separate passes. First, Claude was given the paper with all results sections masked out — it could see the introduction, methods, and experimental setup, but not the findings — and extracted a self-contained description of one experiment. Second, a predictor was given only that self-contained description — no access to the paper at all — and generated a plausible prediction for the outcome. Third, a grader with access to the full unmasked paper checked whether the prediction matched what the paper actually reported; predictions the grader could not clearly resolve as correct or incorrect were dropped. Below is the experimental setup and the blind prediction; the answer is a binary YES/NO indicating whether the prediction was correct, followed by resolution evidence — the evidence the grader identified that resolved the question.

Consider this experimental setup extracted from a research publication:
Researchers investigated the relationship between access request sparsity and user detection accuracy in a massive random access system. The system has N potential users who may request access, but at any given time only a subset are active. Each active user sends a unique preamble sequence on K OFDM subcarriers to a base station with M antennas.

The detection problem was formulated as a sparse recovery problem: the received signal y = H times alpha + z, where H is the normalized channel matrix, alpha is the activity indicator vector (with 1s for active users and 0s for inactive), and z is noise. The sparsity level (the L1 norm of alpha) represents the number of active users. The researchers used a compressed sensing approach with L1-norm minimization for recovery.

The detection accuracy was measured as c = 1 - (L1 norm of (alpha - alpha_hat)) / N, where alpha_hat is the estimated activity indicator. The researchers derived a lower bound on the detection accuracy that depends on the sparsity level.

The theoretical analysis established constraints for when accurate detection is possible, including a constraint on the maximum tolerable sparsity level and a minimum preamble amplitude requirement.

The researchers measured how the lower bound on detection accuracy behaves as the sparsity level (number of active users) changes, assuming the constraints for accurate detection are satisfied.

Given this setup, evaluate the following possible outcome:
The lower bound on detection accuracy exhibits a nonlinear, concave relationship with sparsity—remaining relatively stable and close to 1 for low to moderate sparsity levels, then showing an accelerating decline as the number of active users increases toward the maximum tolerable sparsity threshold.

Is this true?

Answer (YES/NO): NO